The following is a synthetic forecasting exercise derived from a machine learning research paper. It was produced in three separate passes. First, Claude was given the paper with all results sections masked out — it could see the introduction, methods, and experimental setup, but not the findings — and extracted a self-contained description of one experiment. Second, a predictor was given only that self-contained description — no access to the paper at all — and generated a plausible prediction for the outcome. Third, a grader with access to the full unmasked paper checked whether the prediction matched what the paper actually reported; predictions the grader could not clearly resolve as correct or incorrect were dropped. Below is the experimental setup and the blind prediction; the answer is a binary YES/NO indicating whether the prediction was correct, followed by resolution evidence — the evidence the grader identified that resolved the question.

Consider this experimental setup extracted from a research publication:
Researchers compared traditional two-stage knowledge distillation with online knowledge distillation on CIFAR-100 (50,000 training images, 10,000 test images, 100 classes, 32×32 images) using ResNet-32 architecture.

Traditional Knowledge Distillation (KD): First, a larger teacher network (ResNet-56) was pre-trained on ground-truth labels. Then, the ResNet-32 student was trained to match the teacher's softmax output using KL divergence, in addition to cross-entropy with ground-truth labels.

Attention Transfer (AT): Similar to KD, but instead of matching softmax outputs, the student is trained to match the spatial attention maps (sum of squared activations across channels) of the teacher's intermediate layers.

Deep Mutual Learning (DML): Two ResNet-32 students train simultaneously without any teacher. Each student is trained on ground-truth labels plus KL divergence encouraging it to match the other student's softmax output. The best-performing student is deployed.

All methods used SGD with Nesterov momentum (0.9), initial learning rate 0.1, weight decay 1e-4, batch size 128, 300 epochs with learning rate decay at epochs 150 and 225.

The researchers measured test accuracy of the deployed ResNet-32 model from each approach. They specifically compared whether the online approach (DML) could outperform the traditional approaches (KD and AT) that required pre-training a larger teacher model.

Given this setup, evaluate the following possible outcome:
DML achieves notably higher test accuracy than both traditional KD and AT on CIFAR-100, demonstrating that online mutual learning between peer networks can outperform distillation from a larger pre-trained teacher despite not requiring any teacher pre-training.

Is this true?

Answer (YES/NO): YES